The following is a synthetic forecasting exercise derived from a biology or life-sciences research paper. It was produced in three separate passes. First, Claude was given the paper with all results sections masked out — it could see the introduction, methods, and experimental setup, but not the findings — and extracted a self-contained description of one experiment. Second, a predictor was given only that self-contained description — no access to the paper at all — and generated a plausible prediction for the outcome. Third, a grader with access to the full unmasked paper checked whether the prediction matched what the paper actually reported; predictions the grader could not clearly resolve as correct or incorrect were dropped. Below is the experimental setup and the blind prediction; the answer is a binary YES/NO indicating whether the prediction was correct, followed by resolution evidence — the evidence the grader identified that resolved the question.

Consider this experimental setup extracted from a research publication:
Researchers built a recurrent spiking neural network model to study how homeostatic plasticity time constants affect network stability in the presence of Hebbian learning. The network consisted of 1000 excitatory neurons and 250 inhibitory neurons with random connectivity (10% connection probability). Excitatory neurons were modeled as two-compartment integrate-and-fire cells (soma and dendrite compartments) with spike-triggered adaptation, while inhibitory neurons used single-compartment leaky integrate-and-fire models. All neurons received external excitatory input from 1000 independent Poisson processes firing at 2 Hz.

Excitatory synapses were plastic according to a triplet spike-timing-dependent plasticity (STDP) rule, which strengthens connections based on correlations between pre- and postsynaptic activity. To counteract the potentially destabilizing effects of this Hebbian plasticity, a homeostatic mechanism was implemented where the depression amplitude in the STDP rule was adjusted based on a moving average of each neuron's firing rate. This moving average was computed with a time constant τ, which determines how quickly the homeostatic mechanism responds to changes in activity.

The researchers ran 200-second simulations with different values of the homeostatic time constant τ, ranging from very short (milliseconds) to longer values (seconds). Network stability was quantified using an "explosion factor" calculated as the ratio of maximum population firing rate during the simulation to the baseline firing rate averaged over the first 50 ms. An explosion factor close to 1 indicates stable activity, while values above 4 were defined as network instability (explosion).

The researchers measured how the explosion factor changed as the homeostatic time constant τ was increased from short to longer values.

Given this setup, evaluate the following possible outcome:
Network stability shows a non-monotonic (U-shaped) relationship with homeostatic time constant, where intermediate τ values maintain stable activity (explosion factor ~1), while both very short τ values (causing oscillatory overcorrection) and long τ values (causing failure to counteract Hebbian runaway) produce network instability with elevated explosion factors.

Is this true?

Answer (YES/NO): NO